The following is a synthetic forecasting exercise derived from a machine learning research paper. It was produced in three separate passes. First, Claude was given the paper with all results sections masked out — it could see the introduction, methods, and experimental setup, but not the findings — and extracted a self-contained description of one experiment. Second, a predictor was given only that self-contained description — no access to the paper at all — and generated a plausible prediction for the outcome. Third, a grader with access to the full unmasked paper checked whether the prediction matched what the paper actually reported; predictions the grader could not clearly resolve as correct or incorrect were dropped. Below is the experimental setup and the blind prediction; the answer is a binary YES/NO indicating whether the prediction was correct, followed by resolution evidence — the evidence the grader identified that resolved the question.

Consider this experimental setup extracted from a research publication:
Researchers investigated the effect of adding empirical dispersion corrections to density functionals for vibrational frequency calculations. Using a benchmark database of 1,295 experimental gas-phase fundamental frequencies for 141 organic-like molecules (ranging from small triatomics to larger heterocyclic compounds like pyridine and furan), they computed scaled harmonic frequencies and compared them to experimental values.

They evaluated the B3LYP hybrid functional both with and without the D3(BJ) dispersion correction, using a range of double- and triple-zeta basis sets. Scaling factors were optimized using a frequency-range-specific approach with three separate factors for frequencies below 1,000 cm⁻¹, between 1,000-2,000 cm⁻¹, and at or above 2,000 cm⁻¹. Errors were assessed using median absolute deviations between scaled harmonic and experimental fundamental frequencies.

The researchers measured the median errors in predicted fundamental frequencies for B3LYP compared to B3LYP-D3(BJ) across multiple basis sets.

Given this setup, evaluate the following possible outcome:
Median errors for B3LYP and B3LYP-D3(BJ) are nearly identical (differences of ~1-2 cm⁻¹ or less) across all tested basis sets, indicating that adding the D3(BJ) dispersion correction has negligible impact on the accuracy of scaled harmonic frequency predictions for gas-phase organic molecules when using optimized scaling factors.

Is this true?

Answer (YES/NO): YES